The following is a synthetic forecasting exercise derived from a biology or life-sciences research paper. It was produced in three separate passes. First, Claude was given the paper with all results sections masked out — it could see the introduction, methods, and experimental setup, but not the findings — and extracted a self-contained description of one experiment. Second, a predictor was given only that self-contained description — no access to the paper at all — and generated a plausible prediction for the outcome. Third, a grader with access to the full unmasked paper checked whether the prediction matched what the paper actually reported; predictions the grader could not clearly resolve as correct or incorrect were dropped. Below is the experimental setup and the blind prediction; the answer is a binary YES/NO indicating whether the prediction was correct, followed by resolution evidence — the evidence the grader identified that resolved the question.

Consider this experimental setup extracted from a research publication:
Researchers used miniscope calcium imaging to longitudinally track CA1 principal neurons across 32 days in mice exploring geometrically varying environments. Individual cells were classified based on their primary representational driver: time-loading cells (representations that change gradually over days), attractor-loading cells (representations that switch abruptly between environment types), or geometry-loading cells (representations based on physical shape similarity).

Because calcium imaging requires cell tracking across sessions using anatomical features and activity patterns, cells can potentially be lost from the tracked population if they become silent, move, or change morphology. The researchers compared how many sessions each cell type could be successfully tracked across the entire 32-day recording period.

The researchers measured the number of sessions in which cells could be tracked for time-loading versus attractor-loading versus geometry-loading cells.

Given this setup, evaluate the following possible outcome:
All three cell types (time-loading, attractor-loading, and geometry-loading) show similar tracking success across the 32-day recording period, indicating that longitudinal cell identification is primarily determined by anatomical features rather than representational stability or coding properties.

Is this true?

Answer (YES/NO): NO